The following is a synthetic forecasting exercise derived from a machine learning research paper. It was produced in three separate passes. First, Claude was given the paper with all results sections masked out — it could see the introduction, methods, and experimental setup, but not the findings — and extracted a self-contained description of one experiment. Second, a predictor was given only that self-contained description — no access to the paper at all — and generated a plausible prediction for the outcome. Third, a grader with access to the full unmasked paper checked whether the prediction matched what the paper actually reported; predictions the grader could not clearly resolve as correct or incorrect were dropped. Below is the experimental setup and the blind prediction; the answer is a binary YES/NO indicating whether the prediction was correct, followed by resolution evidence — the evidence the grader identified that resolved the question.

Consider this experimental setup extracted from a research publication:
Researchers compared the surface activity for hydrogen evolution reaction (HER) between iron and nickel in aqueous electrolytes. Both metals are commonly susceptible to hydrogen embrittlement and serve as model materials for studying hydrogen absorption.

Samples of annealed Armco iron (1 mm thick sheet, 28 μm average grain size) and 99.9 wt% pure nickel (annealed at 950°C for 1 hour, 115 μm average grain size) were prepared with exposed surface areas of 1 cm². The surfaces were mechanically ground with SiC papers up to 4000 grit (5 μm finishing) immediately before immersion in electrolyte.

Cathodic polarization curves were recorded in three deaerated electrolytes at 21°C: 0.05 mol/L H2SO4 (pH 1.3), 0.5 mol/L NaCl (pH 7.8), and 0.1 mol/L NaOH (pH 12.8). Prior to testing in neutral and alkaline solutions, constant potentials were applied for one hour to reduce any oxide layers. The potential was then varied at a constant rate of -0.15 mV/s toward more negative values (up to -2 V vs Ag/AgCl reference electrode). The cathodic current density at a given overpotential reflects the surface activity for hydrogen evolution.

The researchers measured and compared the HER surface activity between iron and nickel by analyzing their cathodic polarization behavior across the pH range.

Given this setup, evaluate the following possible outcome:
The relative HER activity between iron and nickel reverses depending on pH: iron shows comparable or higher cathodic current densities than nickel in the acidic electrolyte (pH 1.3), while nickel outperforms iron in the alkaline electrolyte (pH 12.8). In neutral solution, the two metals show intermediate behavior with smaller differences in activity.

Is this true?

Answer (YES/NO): NO